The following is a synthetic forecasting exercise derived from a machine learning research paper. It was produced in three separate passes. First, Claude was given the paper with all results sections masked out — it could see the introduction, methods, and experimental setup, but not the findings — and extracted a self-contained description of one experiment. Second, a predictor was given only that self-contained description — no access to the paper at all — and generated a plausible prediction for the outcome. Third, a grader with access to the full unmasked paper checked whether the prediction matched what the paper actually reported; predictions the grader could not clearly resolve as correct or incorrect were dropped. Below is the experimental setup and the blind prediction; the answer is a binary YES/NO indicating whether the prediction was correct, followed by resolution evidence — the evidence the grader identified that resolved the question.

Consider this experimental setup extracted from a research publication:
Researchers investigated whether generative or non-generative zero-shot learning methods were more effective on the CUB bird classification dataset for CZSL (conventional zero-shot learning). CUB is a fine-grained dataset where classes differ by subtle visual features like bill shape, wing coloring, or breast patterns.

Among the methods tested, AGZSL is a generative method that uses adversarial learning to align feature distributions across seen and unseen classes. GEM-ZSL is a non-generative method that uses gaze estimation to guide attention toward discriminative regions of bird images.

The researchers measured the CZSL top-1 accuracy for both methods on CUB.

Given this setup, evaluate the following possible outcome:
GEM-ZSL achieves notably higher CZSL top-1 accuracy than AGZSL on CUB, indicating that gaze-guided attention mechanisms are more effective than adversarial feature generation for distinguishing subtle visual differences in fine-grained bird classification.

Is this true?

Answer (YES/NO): YES